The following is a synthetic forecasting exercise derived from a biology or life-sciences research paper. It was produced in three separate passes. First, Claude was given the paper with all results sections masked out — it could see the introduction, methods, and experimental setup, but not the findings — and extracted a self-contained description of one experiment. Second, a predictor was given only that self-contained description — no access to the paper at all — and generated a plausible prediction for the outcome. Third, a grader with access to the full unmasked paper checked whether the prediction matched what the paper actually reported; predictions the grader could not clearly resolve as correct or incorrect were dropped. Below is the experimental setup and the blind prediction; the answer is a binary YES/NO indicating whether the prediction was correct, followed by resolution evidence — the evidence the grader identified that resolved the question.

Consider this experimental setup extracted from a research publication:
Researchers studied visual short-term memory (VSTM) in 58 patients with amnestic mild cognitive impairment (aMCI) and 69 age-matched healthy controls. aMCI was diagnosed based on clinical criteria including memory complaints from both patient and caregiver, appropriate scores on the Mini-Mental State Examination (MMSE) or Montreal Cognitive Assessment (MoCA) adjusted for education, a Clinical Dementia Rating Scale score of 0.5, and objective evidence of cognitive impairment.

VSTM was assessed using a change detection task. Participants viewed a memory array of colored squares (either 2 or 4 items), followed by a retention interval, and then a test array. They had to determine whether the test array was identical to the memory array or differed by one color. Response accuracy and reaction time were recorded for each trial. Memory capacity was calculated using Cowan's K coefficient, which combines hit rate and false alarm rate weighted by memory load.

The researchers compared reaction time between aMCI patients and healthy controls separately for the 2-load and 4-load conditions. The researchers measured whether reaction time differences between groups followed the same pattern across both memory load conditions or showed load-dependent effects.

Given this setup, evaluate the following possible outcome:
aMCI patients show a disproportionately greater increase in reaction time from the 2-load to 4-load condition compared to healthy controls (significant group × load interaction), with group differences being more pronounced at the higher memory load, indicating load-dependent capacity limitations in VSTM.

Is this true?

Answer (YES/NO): NO